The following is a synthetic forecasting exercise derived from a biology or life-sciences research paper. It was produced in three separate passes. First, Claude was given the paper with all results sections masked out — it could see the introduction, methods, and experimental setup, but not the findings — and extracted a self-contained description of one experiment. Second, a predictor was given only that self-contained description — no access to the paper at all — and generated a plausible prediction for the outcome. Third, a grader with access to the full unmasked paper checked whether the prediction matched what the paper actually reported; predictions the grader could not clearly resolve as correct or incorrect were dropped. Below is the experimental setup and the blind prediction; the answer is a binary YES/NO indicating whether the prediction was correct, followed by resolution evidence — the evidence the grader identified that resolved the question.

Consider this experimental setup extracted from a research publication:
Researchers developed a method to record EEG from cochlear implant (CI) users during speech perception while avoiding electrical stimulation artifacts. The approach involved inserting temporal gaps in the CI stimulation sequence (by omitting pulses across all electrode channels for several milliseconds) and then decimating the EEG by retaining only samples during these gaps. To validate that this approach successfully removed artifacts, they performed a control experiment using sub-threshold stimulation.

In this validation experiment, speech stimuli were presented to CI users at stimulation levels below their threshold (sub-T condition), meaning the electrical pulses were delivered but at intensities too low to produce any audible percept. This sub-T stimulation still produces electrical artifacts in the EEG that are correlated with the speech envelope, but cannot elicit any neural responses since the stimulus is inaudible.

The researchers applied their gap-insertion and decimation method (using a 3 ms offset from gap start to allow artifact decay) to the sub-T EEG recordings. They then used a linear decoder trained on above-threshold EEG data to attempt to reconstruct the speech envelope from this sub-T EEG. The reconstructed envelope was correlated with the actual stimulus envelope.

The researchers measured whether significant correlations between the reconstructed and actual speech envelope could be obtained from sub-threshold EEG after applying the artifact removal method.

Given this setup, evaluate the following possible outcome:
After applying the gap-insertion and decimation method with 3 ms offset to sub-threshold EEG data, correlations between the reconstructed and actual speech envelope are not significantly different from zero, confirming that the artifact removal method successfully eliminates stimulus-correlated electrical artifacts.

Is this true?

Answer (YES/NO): YES